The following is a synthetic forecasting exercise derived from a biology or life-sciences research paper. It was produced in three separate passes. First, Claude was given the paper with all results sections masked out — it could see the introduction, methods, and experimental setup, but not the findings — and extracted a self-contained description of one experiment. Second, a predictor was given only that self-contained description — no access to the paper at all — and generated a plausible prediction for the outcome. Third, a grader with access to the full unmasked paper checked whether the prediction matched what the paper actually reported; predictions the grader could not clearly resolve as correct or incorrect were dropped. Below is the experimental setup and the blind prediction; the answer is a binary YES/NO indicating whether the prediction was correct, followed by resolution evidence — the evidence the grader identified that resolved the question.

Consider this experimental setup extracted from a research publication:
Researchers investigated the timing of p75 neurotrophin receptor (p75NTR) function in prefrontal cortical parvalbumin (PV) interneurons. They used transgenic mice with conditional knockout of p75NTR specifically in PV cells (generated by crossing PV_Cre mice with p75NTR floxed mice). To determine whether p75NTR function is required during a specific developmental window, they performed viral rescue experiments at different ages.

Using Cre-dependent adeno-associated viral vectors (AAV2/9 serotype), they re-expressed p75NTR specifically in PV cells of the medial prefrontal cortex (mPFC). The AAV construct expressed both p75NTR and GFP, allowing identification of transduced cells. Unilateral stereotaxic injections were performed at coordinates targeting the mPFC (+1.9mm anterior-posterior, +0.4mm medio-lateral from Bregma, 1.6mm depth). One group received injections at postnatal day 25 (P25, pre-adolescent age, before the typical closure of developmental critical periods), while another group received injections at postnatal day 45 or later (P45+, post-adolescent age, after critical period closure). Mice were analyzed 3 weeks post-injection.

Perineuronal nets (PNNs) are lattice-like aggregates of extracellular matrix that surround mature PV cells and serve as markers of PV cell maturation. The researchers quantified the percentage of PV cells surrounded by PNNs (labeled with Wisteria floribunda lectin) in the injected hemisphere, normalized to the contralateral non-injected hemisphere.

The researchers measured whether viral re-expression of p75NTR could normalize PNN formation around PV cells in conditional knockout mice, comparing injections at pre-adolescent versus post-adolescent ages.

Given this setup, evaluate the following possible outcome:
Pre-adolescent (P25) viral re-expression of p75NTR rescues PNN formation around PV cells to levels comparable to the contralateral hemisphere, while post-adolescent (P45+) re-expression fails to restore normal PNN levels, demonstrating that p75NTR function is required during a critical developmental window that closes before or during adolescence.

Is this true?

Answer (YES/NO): YES